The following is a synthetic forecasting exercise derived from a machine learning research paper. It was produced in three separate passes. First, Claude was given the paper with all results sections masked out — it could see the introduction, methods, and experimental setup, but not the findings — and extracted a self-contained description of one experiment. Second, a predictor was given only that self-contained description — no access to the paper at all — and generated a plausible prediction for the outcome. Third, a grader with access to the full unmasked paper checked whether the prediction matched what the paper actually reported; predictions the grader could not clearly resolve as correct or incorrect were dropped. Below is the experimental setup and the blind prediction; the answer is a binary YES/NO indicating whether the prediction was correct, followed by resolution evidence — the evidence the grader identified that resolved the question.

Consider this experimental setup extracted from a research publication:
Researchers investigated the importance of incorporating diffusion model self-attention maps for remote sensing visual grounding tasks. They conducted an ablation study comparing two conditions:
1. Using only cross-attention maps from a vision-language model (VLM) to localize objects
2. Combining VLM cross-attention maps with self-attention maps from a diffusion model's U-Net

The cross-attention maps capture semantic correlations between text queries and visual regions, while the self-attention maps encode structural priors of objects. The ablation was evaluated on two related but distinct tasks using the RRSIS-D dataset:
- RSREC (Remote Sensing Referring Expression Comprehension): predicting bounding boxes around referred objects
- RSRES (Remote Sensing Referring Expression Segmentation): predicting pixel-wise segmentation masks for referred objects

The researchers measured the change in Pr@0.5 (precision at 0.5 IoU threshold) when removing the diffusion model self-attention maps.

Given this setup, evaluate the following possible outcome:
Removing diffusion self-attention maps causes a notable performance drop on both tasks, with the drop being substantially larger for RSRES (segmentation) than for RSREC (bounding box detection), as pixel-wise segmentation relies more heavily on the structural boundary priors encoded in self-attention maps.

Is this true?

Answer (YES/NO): YES